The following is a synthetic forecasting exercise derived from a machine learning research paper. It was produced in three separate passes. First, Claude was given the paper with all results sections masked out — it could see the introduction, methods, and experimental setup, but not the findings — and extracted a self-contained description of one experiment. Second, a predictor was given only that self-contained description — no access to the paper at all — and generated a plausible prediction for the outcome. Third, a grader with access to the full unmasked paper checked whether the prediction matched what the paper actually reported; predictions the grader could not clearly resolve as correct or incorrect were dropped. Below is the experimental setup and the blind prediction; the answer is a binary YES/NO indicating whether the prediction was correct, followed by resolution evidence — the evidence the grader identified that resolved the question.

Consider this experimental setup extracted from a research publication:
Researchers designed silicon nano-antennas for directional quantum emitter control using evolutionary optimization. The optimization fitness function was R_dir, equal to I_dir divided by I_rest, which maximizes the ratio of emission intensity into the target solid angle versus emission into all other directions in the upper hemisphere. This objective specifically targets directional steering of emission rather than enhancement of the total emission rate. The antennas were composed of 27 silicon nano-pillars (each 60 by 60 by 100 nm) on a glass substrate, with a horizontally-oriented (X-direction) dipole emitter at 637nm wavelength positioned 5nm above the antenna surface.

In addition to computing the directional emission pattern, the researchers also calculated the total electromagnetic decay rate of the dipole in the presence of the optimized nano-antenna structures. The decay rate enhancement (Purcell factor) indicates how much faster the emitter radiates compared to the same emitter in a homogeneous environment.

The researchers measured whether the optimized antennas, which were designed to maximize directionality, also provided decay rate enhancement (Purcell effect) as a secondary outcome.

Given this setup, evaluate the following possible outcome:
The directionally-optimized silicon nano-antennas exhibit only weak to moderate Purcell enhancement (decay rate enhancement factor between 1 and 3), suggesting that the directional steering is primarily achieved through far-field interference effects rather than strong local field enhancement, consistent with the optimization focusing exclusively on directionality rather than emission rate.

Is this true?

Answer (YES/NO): NO